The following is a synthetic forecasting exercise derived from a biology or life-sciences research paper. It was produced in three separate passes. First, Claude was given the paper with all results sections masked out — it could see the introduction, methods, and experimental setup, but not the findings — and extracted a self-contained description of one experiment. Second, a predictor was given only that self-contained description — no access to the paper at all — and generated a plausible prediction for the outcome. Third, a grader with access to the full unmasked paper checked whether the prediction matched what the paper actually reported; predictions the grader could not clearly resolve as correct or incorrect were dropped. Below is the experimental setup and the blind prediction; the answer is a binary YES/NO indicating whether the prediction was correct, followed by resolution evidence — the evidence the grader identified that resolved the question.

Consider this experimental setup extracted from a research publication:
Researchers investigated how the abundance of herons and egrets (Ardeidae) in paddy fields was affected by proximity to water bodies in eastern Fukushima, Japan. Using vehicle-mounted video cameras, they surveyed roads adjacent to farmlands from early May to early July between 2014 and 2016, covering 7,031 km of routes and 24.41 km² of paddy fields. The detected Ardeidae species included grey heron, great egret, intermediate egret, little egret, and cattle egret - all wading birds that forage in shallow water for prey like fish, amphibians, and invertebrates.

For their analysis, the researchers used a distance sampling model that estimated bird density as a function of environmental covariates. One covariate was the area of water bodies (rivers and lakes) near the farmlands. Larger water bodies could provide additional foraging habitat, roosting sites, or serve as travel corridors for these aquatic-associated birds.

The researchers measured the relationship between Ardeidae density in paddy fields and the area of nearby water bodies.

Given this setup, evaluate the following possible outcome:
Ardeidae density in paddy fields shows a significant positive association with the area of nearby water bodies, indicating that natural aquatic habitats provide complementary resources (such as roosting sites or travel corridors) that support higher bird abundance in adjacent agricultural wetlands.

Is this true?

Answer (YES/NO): YES